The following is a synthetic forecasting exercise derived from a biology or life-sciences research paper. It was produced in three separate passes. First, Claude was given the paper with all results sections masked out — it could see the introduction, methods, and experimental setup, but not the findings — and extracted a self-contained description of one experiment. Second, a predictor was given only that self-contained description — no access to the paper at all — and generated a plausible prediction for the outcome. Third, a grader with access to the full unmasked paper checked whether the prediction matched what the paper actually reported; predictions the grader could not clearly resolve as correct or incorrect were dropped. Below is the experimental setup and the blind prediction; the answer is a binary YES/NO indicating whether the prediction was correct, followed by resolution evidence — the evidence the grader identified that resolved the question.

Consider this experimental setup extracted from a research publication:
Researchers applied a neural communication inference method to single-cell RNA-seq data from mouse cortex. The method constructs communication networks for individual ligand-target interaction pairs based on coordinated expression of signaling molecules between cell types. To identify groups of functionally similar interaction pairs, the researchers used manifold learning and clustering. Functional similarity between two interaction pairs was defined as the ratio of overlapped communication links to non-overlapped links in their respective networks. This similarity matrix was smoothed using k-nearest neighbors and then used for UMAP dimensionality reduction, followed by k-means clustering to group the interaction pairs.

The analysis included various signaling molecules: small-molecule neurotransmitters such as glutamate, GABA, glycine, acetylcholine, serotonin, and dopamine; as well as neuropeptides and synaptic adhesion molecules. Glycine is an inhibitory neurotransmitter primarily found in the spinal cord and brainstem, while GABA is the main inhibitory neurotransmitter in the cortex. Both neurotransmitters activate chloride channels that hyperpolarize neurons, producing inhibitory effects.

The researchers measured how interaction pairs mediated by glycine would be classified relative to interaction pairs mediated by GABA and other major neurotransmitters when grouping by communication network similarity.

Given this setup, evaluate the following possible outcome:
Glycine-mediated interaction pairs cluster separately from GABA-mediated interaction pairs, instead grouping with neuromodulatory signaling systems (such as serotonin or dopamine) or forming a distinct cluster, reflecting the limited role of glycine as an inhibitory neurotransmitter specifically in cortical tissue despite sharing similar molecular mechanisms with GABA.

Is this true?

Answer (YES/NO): NO